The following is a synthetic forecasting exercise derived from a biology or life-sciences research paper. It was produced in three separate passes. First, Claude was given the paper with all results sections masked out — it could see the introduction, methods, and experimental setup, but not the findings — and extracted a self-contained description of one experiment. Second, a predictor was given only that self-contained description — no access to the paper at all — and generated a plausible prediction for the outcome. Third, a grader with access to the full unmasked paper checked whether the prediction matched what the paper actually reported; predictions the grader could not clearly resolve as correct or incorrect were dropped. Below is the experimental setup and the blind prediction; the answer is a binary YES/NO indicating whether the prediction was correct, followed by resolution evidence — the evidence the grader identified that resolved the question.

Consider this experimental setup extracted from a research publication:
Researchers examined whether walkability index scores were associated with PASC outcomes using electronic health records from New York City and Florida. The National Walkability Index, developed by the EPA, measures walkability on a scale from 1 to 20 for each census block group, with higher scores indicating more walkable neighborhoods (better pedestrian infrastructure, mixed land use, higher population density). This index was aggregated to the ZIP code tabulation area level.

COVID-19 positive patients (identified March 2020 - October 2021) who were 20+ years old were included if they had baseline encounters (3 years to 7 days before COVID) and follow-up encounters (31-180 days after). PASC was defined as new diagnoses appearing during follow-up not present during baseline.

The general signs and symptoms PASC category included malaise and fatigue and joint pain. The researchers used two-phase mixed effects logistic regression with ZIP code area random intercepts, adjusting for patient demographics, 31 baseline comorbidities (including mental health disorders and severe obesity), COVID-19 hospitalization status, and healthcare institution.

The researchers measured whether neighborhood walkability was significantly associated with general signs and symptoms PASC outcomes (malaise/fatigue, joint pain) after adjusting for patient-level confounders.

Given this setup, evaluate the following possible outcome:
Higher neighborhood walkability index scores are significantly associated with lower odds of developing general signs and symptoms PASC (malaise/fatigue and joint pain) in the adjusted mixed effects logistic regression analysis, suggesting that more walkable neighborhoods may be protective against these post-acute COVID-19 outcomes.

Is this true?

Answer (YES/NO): NO